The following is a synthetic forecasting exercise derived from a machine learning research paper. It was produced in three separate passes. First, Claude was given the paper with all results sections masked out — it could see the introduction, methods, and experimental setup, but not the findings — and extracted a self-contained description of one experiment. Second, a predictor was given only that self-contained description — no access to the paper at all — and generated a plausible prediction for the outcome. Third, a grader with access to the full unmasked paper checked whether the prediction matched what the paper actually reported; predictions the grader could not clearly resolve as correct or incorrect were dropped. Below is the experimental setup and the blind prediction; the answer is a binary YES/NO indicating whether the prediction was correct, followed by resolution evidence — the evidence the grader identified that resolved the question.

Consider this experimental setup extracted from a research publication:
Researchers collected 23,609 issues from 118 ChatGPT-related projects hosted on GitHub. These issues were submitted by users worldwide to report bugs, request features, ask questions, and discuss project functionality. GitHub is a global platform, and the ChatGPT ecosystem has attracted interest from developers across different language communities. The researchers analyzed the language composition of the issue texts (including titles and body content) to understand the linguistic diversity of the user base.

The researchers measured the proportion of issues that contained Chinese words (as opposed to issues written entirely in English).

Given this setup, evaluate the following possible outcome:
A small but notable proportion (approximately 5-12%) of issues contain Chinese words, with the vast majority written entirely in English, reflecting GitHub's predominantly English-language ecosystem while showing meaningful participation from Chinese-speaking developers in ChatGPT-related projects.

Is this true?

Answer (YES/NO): NO